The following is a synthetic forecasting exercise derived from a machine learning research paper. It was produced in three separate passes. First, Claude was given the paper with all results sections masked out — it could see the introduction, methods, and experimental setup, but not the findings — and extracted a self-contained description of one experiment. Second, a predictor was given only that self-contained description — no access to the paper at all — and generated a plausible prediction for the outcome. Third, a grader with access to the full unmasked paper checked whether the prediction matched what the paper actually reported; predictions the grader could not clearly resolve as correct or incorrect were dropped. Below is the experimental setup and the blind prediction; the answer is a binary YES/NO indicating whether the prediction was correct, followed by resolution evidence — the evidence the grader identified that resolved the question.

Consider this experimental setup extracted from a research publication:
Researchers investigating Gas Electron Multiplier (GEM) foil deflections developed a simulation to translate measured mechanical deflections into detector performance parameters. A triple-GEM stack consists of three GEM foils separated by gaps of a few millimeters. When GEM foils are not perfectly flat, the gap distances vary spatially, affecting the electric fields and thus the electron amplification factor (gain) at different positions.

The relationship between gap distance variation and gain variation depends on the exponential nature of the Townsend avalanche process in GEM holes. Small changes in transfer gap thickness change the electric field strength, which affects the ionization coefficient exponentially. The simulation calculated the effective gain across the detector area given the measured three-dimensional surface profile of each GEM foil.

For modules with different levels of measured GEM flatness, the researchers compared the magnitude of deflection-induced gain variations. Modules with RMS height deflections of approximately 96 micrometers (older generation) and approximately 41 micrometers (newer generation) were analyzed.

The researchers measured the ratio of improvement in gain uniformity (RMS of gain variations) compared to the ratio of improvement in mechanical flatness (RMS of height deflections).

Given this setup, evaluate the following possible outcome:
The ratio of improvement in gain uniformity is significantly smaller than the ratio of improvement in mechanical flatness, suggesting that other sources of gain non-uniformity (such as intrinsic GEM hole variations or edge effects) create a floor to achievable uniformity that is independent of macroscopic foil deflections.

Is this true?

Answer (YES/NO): NO